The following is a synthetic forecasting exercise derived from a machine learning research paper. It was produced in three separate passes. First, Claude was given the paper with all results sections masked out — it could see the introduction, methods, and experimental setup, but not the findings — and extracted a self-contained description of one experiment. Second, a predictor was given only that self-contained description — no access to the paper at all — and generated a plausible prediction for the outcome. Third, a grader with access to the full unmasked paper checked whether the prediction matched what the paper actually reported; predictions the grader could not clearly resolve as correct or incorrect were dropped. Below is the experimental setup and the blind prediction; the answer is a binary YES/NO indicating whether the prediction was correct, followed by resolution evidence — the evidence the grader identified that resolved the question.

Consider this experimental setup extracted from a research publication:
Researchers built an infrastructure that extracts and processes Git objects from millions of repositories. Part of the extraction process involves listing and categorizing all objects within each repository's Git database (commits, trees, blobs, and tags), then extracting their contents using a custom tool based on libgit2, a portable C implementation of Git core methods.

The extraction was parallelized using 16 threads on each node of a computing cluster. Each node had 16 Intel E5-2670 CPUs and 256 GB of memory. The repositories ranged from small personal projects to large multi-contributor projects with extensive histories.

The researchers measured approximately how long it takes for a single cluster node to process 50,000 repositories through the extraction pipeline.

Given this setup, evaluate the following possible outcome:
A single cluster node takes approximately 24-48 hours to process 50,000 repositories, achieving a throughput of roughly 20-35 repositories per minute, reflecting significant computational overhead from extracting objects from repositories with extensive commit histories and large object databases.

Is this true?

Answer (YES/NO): NO